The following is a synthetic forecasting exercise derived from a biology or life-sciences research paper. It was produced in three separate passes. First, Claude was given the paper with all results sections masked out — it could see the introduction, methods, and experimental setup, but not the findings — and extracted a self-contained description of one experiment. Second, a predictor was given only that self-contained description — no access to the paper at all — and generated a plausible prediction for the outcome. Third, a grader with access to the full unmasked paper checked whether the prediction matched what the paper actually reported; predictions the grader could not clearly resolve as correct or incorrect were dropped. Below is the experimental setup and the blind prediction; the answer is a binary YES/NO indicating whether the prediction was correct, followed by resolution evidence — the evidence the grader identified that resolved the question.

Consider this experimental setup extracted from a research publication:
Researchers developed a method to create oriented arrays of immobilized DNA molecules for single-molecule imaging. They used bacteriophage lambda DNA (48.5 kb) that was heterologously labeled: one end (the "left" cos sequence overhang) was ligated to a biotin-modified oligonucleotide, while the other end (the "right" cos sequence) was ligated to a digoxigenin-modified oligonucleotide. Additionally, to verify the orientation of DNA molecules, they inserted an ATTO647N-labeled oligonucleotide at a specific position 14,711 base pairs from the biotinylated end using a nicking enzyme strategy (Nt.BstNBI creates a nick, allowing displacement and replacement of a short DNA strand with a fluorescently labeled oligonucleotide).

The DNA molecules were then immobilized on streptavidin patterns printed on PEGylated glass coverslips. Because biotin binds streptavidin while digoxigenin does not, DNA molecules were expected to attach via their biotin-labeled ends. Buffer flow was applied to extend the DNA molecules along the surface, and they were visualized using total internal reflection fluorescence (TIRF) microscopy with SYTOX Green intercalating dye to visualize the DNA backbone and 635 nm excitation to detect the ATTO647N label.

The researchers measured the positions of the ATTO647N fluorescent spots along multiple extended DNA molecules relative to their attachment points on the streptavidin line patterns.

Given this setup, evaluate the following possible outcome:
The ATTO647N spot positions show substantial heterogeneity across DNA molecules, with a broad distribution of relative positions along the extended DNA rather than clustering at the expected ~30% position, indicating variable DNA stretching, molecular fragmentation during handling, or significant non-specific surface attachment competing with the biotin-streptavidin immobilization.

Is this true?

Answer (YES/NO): NO